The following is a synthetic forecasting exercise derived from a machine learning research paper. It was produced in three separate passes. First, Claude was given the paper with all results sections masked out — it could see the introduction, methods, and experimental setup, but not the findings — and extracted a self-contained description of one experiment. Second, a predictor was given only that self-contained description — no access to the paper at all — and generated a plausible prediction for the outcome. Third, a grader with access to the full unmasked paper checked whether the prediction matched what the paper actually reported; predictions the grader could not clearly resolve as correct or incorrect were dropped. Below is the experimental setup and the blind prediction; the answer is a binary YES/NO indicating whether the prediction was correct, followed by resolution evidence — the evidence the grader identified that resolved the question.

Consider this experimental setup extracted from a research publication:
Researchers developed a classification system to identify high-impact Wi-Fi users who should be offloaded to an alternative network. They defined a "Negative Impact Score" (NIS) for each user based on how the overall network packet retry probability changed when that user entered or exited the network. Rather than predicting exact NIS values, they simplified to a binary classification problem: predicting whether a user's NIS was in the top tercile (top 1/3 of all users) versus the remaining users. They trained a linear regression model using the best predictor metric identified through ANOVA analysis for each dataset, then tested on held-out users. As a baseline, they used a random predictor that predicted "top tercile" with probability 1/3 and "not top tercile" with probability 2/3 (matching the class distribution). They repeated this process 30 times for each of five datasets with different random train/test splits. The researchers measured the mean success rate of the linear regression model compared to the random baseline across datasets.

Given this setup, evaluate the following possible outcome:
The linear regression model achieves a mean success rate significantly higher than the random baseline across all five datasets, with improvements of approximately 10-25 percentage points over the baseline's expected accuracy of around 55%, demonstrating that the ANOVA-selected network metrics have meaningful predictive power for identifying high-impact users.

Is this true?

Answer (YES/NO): YES